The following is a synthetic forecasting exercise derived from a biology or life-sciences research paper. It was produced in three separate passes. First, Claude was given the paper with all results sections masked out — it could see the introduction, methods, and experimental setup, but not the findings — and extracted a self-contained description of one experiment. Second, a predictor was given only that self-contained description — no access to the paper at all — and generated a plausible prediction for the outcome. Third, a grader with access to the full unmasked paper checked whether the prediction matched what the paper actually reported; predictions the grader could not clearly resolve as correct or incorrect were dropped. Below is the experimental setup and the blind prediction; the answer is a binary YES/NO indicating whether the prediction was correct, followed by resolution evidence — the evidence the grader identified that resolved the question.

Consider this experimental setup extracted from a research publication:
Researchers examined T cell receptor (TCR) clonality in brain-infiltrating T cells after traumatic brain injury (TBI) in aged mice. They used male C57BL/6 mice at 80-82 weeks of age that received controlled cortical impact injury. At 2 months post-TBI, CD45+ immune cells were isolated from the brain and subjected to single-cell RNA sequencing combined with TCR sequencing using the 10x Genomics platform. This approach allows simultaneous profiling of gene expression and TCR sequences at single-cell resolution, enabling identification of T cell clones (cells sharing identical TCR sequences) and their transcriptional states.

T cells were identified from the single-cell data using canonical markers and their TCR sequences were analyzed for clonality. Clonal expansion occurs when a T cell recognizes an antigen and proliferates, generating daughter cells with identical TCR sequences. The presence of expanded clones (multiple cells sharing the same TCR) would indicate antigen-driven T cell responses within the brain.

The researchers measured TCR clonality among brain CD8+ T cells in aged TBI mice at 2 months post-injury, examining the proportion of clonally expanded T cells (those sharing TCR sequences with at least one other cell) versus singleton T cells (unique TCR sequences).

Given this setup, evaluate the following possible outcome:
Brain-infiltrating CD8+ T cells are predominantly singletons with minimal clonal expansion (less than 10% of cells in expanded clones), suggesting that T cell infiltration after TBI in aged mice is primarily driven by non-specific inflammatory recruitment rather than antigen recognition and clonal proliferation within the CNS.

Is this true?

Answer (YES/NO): NO